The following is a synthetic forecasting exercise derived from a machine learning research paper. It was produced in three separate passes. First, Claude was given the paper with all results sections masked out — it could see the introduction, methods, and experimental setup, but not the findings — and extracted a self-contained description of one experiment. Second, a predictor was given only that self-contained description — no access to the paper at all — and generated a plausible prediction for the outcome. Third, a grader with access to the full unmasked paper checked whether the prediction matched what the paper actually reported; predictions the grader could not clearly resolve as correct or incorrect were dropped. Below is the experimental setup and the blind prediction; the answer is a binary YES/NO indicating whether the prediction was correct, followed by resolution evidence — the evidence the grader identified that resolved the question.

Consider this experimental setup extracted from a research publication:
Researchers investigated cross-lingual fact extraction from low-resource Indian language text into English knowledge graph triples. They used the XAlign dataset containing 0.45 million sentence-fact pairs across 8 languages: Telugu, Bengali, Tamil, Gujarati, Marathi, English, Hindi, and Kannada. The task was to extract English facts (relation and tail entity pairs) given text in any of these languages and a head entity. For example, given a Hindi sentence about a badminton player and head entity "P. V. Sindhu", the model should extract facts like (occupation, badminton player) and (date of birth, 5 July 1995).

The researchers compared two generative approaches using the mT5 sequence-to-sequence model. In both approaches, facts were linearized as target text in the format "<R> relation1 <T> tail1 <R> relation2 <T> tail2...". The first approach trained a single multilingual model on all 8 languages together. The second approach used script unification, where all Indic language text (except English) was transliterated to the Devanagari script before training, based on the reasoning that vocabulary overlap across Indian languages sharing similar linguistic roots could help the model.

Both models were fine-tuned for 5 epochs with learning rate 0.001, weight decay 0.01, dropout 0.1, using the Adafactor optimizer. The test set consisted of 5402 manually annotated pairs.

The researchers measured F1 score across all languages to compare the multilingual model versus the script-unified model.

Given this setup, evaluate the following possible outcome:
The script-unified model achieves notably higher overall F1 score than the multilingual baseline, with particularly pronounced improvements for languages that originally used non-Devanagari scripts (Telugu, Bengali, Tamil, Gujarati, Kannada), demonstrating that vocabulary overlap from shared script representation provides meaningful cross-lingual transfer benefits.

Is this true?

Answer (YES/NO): NO